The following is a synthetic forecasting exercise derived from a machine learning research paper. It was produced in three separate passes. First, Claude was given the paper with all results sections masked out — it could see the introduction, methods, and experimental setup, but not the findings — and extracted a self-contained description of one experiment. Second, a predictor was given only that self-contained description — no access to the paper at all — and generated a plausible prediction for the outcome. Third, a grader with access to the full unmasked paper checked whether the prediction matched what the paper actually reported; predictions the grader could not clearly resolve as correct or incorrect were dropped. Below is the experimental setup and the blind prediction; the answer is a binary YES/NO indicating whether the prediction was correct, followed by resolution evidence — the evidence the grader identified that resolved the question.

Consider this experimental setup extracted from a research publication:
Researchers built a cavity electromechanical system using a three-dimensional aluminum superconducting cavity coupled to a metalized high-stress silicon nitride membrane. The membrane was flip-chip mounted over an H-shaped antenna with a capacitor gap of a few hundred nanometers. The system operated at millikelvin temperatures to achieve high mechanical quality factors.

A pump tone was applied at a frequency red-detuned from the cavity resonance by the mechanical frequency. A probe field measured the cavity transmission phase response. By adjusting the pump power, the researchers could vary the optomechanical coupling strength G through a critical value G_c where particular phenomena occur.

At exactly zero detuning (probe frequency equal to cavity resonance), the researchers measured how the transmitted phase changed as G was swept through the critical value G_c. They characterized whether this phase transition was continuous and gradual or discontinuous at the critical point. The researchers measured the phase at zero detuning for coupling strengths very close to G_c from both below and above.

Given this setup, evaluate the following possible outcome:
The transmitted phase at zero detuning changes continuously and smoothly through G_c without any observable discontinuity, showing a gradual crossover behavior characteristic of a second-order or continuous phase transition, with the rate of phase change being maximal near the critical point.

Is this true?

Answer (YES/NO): NO